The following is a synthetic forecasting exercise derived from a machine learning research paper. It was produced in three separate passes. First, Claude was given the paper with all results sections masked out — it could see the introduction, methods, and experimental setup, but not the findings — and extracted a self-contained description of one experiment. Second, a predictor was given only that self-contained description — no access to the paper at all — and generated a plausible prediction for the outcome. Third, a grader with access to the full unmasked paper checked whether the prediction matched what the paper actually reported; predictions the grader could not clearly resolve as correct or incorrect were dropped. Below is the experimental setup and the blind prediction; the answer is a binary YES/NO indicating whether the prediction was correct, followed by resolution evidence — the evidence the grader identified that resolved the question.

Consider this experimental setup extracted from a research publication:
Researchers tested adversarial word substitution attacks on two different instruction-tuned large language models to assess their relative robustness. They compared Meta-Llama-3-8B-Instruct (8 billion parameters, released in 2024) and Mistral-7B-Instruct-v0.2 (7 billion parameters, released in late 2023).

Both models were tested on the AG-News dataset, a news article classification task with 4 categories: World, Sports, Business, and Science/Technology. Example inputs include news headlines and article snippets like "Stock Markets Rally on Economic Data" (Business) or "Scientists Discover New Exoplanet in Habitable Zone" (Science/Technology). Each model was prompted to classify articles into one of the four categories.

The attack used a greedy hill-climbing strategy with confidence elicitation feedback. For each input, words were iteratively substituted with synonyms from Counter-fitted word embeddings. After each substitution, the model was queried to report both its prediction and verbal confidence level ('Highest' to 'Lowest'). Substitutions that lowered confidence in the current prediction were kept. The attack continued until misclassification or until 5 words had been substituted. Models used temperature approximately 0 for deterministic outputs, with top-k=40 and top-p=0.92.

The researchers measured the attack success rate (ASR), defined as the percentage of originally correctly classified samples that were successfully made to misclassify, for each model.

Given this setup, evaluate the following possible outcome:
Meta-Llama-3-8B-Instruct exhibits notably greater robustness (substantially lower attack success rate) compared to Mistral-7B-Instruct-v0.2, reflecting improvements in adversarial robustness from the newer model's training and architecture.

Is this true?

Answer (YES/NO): YES